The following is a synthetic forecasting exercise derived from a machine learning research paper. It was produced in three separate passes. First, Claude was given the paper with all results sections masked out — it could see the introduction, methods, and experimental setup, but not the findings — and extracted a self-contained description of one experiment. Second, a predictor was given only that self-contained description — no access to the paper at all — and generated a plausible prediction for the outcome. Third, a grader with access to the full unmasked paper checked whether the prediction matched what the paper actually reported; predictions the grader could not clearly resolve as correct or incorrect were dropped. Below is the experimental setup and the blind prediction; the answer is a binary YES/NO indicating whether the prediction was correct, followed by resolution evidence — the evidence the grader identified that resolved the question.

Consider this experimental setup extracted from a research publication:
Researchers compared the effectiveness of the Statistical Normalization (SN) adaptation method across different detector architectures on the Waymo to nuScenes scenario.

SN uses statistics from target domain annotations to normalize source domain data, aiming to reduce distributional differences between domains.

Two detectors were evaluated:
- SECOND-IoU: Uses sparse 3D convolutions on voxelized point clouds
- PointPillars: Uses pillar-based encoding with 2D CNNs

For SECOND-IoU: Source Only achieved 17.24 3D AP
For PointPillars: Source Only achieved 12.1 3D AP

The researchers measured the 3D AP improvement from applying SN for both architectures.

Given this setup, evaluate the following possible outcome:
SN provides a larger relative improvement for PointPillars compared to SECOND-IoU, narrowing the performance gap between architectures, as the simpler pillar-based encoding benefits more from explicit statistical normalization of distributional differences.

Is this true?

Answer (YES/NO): NO